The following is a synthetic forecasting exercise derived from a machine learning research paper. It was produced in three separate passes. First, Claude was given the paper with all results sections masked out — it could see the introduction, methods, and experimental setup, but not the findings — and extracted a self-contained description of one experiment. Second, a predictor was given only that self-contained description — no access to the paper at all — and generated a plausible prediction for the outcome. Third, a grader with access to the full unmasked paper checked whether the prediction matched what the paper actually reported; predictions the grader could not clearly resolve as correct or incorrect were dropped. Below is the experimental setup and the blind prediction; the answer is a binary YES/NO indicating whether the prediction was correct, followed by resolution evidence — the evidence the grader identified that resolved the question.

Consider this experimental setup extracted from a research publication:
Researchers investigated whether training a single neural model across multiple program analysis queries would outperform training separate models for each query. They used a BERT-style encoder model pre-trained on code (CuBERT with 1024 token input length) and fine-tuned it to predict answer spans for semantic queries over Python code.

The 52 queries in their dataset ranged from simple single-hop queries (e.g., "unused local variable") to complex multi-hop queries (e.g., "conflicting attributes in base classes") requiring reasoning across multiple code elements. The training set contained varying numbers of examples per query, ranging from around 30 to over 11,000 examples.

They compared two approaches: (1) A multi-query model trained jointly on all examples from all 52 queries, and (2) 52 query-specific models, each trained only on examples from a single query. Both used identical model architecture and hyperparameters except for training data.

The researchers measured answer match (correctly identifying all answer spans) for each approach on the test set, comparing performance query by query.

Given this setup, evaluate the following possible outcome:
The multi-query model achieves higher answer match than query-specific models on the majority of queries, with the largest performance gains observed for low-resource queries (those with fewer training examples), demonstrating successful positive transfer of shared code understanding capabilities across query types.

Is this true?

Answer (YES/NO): YES